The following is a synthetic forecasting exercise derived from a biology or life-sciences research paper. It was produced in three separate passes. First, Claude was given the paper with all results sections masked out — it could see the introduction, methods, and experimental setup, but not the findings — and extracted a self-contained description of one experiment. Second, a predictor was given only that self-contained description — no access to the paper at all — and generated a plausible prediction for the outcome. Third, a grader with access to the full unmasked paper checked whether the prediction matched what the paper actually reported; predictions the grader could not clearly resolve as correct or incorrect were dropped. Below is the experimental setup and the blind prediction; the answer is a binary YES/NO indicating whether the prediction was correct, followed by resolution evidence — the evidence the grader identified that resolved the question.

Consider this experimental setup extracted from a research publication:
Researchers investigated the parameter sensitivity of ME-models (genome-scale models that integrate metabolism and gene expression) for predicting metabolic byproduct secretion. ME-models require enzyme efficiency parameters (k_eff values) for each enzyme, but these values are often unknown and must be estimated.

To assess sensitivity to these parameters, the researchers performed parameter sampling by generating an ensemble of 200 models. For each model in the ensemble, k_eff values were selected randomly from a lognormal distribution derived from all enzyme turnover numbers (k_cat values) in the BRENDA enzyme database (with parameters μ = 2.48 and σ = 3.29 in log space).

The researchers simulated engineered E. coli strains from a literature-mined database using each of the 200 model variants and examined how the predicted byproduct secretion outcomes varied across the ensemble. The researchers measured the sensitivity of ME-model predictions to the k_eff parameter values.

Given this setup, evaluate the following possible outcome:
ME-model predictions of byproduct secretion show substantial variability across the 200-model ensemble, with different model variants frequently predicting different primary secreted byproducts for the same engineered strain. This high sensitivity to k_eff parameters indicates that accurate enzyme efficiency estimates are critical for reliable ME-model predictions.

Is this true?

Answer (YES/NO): NO